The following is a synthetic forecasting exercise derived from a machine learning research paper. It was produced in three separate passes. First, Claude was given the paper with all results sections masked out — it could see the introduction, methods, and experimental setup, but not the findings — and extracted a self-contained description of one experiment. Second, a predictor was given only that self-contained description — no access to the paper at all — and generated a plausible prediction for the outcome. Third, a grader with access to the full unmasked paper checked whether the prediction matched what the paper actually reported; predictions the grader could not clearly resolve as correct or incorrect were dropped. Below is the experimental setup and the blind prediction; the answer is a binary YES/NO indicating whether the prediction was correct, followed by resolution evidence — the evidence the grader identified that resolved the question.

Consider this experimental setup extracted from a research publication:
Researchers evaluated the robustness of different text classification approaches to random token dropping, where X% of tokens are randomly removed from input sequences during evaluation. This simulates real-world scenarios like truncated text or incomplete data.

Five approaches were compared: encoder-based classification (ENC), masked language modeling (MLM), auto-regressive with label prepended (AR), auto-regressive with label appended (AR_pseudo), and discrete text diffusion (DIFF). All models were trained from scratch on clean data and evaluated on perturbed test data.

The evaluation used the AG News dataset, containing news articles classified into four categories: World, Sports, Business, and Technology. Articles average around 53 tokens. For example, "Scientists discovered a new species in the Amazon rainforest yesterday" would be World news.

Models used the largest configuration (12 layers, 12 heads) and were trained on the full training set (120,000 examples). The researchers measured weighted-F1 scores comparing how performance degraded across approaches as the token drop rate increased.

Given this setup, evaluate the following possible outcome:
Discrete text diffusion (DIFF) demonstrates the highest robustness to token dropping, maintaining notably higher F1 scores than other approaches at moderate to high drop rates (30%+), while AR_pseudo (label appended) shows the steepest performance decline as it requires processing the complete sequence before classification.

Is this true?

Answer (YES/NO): NO